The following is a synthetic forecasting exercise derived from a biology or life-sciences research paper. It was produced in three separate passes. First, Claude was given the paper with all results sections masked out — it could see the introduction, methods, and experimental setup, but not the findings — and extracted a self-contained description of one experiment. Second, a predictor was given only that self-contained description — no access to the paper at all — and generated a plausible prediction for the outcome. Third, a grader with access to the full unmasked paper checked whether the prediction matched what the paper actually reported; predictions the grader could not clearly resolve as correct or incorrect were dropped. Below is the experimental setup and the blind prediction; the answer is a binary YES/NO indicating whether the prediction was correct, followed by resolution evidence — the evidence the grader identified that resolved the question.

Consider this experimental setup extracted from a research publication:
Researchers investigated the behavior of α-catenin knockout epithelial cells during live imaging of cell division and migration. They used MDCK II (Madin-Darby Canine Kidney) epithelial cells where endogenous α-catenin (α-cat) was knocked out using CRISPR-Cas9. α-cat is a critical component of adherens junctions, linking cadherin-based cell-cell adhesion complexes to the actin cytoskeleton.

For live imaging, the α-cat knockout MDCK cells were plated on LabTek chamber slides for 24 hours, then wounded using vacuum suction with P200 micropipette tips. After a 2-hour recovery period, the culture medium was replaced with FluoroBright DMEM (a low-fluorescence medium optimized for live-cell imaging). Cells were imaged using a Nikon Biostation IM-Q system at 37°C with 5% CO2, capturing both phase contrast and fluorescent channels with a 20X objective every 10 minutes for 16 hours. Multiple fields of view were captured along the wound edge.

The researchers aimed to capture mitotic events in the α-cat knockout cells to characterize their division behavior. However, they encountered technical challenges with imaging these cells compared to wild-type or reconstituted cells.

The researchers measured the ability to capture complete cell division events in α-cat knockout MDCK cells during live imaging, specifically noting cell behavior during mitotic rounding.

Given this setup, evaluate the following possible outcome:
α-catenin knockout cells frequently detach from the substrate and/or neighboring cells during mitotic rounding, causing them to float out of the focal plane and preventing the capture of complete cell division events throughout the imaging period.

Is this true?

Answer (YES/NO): YES